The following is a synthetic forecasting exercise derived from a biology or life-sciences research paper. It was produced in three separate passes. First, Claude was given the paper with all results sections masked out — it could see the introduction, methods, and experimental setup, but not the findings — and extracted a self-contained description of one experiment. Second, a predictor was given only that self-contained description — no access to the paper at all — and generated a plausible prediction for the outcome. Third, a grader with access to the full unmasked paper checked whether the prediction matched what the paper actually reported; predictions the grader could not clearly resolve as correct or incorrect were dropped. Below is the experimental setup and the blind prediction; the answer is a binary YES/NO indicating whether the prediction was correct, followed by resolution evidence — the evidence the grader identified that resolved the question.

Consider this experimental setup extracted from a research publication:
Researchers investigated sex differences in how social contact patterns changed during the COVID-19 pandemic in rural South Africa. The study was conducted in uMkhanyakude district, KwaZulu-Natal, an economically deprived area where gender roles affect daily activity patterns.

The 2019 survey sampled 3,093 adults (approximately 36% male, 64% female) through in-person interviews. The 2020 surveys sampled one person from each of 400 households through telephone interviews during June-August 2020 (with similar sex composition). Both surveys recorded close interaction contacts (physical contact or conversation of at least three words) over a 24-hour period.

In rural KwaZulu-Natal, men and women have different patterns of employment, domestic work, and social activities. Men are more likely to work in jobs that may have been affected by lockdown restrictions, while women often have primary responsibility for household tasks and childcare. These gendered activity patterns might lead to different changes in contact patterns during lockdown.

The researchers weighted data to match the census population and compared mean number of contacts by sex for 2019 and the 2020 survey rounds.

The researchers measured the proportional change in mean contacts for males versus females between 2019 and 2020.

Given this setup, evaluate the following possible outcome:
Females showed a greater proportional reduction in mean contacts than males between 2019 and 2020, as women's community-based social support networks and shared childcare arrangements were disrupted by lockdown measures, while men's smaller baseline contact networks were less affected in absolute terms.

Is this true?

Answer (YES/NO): NO